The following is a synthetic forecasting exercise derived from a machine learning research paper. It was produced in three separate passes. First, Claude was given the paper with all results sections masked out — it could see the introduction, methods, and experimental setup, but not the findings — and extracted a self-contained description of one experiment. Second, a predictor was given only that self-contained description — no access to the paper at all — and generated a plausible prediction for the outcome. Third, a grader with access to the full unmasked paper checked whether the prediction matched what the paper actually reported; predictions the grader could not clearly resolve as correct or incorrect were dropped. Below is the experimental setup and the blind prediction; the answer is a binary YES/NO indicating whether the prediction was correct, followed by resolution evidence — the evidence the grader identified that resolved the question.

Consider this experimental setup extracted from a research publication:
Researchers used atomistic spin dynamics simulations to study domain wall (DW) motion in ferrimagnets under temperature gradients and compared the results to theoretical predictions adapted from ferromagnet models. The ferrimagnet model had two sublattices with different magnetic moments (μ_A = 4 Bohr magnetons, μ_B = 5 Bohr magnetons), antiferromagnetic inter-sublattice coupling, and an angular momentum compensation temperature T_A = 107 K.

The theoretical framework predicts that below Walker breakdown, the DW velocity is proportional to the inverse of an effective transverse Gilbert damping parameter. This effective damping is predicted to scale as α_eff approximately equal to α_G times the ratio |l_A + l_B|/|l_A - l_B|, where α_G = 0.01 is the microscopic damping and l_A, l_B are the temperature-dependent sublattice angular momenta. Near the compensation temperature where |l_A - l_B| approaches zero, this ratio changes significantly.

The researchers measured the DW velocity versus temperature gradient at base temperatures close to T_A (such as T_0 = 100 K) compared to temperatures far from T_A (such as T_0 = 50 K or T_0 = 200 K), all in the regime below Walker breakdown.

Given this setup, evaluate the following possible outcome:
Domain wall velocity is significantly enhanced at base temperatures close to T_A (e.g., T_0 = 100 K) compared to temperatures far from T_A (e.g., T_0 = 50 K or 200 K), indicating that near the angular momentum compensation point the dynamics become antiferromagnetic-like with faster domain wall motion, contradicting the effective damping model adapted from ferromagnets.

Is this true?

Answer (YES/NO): NO